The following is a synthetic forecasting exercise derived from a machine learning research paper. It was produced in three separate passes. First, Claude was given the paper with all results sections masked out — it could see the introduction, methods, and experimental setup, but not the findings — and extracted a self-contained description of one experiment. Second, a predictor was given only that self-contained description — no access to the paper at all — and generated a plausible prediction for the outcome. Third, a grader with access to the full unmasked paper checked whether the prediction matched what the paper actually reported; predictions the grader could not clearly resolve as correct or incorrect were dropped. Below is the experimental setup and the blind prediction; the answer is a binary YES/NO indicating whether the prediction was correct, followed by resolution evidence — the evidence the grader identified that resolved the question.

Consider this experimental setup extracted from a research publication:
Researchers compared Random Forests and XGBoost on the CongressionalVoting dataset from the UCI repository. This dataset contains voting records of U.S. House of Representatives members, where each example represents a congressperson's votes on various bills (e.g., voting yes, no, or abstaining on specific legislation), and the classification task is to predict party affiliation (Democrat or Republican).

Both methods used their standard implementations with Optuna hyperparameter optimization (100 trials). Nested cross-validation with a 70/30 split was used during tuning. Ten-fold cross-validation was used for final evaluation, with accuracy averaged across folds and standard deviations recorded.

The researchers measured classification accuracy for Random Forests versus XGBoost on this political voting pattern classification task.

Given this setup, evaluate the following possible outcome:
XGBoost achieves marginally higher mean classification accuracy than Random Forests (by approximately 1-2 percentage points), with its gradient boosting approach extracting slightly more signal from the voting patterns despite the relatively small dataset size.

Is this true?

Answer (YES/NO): NO